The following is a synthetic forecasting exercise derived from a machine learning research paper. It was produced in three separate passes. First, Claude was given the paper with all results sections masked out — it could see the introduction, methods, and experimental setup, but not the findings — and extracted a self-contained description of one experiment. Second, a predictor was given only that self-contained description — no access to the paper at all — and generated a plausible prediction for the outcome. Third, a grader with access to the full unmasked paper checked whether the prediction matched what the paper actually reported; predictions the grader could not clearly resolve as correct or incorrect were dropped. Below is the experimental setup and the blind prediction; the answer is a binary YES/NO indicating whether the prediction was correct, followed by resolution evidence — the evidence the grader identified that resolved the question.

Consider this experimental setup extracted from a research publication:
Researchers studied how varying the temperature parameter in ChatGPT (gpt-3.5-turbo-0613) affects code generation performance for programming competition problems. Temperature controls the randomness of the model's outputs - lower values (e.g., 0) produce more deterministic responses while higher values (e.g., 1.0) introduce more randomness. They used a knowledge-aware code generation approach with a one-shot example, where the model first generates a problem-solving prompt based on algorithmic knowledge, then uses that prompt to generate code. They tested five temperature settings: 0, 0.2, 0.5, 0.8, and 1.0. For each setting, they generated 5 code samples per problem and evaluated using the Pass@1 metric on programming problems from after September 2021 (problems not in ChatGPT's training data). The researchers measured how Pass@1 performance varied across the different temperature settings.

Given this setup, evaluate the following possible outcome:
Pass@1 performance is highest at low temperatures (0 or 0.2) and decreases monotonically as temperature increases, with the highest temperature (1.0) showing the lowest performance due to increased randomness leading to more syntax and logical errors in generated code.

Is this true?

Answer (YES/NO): NO